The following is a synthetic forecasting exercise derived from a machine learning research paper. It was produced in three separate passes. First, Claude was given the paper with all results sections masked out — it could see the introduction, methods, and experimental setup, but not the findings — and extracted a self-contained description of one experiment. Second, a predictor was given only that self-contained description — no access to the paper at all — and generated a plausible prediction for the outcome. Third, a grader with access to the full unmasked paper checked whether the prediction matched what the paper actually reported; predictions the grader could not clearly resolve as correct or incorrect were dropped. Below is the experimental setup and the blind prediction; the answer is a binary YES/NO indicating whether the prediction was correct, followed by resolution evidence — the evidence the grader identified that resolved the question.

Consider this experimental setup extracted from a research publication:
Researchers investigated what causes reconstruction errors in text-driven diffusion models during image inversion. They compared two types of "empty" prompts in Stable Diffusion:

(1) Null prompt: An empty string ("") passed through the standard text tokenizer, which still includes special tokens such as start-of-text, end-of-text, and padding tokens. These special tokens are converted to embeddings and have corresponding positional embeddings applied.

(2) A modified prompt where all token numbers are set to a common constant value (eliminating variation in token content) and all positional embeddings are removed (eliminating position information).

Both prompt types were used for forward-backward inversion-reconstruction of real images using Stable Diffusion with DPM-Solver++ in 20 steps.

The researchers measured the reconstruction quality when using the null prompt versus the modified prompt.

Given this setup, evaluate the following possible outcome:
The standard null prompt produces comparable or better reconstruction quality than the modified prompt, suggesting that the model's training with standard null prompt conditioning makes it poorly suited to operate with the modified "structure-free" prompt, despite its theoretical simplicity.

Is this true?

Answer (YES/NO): NO